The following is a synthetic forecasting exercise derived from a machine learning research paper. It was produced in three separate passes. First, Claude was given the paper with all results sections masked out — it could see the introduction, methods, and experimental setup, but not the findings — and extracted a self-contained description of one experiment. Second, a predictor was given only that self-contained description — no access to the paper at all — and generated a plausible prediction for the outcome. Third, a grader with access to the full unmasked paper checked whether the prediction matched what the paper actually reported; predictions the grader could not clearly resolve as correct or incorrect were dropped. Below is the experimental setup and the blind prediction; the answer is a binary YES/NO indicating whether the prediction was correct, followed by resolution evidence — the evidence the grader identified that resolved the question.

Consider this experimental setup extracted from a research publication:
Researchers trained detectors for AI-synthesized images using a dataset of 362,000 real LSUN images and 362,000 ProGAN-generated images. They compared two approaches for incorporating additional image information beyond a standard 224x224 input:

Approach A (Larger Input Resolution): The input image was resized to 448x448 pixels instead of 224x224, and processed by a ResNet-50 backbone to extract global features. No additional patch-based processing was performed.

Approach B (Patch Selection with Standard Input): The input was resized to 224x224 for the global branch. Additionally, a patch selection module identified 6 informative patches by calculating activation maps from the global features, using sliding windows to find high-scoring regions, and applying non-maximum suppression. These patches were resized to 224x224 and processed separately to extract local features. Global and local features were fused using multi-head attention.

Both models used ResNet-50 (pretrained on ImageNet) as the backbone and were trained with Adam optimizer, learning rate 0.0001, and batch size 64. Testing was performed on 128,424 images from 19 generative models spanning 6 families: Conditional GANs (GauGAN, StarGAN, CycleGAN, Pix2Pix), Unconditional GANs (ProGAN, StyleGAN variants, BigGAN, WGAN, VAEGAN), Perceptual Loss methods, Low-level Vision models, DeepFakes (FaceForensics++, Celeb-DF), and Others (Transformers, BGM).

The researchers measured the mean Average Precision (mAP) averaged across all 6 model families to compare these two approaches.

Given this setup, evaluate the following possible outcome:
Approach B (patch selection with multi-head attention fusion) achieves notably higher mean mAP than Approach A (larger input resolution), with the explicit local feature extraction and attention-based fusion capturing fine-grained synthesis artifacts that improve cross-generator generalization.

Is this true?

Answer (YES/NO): YES